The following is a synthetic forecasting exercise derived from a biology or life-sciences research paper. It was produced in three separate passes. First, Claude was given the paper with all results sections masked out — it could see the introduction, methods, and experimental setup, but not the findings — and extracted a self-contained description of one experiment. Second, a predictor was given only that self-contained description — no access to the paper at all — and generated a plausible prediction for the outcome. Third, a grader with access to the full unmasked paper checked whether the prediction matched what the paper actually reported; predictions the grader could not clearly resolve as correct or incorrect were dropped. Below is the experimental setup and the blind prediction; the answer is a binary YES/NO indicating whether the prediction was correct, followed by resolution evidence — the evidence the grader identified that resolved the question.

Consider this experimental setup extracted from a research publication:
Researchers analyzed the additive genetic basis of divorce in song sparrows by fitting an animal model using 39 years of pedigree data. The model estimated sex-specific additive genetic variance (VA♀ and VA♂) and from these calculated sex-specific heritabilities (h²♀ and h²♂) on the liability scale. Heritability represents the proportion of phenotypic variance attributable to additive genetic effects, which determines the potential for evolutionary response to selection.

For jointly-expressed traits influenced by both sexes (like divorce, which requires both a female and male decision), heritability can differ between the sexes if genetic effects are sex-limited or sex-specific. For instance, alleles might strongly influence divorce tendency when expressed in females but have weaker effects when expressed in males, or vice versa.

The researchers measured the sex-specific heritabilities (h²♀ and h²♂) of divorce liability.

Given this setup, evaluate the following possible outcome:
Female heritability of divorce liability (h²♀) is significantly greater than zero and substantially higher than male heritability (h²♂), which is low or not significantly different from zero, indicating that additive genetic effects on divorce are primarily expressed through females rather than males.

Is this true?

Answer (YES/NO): NO